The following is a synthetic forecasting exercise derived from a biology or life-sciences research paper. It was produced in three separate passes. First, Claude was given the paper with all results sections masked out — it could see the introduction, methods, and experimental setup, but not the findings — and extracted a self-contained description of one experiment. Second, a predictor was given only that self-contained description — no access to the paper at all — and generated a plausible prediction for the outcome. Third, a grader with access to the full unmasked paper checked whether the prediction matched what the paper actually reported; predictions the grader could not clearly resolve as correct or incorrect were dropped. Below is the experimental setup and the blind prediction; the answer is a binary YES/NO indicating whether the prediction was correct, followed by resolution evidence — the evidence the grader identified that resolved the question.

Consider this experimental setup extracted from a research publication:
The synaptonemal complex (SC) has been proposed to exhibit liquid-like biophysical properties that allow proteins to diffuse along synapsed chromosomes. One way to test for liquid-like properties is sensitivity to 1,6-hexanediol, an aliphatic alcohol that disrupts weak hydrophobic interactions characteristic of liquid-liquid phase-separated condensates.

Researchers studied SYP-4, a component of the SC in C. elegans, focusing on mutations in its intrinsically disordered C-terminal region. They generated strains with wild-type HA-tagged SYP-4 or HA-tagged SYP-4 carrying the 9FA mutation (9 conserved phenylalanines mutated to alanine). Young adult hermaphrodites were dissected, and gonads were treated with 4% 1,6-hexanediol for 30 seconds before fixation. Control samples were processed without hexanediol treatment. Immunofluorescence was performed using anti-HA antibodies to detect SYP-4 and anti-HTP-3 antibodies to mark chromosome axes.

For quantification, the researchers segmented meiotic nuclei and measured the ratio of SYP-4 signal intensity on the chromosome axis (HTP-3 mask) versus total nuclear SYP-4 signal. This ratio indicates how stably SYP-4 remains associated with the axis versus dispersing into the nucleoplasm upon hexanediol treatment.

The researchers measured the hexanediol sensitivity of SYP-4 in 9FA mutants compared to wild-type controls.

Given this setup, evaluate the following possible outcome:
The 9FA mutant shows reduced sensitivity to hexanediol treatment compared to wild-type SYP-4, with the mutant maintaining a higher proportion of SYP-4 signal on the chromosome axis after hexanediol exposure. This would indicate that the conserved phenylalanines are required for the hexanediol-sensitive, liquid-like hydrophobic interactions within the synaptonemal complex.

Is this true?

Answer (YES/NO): NO